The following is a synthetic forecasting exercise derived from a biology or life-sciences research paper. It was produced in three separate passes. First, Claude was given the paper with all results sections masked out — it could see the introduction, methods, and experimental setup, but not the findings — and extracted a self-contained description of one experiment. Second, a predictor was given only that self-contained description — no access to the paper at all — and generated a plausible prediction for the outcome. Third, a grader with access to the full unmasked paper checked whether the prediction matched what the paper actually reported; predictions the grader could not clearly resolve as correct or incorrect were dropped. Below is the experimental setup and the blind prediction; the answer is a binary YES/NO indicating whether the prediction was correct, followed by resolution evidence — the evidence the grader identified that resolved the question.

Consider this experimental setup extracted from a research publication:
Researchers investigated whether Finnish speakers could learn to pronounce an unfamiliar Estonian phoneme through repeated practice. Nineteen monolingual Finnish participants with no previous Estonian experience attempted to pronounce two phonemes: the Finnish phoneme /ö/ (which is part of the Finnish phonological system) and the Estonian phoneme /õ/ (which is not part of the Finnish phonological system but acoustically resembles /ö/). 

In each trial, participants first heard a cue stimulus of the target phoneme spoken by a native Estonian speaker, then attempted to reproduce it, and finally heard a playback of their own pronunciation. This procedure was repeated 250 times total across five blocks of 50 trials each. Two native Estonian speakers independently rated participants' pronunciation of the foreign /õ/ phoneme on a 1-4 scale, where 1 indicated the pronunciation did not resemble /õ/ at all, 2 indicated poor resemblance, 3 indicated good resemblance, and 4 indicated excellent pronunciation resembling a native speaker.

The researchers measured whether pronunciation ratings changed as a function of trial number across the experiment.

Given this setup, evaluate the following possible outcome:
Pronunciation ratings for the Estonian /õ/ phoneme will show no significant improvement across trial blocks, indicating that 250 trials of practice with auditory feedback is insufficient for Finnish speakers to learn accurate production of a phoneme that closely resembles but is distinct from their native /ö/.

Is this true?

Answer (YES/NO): NO